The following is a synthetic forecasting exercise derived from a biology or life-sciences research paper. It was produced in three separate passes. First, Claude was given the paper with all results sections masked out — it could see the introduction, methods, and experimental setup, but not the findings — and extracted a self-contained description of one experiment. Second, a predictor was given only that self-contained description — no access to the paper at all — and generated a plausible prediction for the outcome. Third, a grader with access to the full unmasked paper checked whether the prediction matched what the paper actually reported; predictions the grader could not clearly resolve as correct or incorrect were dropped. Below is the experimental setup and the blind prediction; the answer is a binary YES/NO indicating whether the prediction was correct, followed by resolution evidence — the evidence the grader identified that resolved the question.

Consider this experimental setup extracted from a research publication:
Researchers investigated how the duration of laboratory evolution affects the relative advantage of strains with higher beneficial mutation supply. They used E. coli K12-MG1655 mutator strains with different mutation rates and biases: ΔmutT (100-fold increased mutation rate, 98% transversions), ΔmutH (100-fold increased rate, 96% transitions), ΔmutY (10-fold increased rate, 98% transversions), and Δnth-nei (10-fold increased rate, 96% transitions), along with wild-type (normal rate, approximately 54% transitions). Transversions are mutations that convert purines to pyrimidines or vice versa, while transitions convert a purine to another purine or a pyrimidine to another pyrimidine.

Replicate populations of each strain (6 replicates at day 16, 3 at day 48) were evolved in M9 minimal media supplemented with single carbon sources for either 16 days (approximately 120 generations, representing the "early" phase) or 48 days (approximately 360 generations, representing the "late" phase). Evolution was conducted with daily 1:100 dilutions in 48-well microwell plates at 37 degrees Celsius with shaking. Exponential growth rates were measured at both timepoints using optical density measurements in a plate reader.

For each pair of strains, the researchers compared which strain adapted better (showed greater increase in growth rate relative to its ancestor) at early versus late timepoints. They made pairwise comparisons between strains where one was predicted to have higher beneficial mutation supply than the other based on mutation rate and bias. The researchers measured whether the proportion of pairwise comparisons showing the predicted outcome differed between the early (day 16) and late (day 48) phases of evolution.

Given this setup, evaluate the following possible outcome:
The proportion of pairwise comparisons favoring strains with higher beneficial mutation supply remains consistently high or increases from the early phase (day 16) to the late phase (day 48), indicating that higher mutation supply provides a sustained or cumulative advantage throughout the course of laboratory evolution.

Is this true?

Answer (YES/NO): NO